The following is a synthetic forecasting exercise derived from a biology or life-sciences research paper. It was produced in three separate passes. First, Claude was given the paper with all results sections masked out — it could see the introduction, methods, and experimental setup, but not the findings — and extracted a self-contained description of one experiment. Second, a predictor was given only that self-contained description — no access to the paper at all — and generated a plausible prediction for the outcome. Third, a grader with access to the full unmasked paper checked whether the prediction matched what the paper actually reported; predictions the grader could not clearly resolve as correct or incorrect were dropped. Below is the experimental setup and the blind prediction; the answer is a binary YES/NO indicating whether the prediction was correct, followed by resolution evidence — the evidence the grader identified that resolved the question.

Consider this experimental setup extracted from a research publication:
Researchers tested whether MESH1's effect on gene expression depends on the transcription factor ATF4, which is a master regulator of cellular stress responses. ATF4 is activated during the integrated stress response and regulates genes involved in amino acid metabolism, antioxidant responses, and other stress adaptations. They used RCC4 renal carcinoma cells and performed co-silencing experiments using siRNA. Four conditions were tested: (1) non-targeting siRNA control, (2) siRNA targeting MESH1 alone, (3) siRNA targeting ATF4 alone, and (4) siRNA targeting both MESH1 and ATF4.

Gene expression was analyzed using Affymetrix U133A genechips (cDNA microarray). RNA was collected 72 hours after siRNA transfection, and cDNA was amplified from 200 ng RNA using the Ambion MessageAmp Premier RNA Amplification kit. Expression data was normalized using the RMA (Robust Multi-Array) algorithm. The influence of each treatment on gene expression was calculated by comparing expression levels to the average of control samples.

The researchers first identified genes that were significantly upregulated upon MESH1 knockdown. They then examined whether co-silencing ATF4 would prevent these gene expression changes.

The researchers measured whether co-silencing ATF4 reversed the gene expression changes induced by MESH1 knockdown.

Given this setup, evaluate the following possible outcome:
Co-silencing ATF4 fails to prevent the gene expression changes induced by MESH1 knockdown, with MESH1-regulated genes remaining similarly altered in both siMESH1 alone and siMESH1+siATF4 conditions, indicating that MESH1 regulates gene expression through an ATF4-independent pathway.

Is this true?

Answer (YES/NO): YES